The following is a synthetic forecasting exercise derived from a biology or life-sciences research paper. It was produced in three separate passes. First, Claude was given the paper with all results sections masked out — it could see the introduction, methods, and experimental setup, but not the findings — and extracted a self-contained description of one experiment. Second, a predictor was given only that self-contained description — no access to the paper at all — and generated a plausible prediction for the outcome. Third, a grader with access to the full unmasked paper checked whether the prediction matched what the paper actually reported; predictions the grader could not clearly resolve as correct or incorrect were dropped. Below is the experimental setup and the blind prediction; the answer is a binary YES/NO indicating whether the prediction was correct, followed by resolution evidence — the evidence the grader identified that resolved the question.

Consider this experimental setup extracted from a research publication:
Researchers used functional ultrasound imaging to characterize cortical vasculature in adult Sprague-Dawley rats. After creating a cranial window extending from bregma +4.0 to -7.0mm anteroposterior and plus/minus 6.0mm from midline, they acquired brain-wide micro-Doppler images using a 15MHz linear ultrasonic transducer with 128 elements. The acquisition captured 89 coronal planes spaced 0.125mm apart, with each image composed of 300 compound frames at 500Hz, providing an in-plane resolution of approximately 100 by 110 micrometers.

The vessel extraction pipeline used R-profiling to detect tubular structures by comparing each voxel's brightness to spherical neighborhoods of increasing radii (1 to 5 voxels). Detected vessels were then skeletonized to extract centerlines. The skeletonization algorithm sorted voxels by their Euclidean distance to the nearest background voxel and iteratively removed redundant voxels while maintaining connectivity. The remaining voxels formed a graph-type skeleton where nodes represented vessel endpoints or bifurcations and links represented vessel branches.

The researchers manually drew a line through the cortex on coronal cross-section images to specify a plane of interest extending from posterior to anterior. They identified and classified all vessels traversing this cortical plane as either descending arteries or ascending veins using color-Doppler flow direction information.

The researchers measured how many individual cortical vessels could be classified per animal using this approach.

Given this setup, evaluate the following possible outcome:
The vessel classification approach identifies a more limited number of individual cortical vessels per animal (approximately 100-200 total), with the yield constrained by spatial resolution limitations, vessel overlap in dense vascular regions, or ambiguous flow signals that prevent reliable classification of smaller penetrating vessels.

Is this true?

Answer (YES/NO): NO